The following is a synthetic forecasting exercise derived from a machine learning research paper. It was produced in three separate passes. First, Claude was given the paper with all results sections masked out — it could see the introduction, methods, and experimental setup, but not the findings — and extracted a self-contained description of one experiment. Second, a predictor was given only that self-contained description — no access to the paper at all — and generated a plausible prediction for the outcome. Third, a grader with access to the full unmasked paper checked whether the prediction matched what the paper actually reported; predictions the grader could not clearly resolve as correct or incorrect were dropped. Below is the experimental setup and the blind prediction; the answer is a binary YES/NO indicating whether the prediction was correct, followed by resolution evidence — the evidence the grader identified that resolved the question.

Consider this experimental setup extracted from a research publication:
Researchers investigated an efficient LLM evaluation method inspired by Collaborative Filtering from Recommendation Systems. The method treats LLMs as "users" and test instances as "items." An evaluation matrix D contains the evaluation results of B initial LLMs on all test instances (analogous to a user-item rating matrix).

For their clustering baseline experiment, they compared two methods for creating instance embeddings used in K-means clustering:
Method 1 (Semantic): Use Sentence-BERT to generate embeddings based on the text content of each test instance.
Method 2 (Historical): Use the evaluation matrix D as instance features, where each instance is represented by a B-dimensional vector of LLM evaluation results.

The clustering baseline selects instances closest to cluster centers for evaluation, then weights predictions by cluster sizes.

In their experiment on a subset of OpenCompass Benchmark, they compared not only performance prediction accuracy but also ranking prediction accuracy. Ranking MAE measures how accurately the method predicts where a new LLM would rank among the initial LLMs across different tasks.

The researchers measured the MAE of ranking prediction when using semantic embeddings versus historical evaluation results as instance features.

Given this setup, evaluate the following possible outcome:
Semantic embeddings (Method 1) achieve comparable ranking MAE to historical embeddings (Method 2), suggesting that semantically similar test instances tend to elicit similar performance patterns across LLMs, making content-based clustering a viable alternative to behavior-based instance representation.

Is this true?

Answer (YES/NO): NO